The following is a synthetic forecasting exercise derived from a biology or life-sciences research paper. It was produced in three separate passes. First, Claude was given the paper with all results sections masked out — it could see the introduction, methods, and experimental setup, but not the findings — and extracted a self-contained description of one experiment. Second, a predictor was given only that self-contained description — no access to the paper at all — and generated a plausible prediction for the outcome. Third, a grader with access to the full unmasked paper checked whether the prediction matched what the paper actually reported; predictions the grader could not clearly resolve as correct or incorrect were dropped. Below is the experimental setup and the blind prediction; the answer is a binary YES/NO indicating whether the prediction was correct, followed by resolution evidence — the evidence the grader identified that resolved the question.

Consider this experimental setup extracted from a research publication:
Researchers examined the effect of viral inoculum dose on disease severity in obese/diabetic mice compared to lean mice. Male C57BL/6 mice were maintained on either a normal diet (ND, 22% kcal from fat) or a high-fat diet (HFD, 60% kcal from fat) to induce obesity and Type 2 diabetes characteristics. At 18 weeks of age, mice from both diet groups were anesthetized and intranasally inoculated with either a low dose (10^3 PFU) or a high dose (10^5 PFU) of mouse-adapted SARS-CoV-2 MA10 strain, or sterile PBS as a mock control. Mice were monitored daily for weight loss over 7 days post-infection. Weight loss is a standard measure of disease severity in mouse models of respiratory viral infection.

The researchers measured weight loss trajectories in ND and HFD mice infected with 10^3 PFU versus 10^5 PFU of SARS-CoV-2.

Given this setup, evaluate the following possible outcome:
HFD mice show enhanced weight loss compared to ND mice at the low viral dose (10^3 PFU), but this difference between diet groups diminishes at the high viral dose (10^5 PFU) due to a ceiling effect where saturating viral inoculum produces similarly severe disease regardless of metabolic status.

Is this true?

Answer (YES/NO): NO